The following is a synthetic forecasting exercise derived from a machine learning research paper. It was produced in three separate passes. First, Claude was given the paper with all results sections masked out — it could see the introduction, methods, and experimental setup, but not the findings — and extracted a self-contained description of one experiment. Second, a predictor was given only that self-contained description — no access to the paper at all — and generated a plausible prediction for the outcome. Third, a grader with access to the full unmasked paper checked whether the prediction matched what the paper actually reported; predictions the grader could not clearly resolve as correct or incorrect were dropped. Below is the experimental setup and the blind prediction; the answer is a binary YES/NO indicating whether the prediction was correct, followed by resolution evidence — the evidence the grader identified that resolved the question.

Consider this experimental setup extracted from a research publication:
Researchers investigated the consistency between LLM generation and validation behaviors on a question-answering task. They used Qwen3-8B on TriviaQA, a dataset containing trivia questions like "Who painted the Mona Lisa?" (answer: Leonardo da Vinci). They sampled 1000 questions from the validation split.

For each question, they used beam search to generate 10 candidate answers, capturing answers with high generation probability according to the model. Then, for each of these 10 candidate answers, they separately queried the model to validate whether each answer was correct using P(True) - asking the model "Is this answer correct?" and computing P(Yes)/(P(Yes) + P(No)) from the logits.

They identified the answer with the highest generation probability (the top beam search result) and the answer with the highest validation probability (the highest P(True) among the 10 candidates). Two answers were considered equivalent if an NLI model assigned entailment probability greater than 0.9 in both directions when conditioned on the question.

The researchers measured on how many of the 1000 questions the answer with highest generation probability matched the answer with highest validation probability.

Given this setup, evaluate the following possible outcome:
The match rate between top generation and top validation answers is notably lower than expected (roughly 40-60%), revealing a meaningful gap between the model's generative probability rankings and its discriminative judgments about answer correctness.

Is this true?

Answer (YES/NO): YES